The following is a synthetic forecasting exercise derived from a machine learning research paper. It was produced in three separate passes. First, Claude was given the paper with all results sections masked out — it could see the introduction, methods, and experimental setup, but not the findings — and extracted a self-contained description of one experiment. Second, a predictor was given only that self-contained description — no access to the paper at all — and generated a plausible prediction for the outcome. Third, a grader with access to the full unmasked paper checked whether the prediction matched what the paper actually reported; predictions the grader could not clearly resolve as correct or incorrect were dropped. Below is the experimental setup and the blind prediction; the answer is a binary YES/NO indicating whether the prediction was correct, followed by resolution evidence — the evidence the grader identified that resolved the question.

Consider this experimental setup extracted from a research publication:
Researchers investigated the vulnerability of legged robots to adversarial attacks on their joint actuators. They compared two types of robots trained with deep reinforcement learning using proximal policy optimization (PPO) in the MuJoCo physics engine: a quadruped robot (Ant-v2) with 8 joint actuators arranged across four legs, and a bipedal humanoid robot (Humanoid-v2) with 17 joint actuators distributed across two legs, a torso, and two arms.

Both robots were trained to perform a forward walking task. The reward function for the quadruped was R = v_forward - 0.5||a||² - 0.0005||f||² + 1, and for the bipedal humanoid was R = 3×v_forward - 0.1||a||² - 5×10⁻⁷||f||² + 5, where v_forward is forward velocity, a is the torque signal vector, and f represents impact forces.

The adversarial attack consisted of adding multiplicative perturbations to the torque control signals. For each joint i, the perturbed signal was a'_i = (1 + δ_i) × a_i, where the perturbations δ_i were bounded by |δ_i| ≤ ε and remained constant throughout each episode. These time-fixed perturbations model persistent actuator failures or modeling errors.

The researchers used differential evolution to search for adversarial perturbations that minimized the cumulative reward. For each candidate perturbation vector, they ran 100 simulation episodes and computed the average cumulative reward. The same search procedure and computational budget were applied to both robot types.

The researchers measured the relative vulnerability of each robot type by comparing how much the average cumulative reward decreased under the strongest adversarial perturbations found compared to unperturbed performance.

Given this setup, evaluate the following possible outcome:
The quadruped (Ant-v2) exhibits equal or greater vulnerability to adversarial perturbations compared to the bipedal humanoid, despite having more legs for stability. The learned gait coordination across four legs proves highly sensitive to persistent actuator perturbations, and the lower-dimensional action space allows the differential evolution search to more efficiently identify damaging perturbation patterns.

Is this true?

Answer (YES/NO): YES